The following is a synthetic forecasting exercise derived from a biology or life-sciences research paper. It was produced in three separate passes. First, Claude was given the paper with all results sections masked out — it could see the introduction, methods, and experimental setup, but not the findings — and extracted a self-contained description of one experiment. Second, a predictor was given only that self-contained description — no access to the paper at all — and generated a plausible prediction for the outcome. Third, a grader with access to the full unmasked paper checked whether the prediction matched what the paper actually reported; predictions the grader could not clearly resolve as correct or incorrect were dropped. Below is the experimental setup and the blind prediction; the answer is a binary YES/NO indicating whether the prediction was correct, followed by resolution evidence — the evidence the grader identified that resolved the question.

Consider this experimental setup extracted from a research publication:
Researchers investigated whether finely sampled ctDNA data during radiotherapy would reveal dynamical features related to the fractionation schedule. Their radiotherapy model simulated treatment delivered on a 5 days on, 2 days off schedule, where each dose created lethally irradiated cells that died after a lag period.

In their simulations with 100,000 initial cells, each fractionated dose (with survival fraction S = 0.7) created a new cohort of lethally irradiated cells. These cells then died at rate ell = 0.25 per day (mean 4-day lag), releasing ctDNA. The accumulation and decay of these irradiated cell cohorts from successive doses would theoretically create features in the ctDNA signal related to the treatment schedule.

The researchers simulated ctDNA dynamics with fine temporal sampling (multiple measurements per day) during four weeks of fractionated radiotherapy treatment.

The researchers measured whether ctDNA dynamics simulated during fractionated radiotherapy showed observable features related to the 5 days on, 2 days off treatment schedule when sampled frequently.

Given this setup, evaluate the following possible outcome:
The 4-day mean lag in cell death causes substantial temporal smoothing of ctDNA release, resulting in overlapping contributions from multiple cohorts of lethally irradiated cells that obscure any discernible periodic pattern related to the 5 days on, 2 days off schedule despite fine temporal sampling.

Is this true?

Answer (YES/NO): NO